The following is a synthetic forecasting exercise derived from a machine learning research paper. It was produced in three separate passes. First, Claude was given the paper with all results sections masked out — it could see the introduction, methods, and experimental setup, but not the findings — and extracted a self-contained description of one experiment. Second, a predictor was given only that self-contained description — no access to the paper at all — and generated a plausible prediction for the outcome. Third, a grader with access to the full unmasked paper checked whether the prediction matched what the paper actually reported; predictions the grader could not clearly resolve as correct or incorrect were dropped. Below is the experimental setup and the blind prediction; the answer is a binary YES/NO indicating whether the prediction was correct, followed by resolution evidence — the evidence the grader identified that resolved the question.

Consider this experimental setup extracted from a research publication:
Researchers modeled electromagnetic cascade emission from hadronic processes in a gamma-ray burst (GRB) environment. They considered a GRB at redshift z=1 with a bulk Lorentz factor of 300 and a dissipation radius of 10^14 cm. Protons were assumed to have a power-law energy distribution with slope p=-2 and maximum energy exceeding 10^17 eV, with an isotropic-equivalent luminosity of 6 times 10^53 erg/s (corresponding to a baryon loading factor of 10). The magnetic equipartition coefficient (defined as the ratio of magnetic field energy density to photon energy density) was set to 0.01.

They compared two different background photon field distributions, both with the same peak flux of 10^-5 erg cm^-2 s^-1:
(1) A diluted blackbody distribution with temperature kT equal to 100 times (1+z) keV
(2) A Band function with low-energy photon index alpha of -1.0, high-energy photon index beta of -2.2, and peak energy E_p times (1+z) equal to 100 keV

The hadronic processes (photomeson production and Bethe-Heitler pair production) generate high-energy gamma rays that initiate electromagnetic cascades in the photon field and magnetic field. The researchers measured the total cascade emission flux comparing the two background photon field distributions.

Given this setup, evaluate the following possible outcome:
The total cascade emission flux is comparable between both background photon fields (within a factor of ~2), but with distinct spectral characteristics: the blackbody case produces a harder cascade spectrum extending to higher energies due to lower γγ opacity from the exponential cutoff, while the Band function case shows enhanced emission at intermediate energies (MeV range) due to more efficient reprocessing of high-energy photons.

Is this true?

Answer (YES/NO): NO